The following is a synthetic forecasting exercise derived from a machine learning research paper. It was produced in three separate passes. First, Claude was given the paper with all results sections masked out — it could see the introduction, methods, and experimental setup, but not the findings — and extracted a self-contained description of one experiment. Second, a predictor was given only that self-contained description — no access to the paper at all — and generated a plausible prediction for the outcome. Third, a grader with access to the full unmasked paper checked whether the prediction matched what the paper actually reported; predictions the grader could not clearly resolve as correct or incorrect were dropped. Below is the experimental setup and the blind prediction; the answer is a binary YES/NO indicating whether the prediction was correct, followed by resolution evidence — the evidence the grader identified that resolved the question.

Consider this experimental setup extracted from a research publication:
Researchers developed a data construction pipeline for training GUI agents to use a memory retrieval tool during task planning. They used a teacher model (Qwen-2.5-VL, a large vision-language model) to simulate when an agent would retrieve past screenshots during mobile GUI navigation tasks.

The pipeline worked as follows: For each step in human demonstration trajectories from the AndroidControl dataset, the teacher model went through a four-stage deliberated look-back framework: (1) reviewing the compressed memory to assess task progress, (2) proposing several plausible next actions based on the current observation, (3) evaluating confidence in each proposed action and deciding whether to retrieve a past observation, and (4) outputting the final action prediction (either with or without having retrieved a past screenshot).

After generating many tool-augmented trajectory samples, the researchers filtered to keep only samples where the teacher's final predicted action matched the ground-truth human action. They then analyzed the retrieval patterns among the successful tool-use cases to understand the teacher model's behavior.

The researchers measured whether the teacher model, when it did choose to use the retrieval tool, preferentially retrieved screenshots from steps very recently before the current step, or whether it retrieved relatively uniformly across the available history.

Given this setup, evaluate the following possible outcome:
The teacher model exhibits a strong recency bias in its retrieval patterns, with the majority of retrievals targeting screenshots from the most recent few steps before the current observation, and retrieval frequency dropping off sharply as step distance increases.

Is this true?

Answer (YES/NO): YES